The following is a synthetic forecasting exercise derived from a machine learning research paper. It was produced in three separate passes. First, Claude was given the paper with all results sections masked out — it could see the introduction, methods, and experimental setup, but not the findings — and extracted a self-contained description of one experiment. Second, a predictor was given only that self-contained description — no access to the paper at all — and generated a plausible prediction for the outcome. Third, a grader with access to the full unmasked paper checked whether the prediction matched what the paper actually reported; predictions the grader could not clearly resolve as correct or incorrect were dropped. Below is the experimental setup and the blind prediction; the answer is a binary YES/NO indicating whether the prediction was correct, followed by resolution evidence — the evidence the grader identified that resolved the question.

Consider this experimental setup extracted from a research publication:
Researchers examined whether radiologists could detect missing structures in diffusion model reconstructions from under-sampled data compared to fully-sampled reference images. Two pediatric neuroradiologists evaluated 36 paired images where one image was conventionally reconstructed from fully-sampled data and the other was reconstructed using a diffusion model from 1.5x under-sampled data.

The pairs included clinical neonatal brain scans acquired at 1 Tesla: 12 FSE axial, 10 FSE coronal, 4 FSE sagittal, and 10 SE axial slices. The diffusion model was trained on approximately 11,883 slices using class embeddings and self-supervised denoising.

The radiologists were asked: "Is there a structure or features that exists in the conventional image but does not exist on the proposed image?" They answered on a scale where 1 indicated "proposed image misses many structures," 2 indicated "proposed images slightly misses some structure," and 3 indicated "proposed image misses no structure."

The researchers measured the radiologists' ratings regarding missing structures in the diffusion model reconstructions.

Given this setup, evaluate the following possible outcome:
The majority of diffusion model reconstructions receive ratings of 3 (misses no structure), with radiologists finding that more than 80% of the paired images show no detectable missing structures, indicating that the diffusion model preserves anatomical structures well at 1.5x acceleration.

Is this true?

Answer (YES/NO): YES